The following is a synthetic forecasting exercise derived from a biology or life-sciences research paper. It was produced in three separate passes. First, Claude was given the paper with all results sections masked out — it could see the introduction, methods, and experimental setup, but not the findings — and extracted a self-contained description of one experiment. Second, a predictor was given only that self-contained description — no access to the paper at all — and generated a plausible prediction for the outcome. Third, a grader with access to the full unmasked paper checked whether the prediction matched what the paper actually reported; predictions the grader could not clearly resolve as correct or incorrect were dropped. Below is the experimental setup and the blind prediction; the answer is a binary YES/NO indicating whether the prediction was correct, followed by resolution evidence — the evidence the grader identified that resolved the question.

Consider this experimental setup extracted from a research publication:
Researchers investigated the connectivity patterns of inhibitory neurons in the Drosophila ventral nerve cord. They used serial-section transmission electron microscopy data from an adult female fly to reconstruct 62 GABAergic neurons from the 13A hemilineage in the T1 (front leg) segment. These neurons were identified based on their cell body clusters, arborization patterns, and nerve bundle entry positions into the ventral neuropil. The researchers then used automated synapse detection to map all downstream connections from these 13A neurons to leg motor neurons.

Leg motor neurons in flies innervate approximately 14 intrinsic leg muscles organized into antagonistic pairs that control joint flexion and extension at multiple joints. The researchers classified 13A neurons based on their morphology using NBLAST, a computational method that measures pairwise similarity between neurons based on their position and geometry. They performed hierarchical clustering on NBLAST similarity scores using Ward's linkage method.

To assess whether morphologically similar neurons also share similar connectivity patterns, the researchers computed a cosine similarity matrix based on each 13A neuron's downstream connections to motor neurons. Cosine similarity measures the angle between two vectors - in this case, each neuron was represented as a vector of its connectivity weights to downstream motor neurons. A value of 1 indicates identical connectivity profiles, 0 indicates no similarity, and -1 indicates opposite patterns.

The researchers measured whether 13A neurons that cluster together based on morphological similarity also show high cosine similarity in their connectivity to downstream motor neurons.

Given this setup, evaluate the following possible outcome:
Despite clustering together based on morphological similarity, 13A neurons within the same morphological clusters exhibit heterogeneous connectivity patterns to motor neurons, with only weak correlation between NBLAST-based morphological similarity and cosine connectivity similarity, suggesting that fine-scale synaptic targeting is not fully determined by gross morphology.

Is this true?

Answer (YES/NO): NO